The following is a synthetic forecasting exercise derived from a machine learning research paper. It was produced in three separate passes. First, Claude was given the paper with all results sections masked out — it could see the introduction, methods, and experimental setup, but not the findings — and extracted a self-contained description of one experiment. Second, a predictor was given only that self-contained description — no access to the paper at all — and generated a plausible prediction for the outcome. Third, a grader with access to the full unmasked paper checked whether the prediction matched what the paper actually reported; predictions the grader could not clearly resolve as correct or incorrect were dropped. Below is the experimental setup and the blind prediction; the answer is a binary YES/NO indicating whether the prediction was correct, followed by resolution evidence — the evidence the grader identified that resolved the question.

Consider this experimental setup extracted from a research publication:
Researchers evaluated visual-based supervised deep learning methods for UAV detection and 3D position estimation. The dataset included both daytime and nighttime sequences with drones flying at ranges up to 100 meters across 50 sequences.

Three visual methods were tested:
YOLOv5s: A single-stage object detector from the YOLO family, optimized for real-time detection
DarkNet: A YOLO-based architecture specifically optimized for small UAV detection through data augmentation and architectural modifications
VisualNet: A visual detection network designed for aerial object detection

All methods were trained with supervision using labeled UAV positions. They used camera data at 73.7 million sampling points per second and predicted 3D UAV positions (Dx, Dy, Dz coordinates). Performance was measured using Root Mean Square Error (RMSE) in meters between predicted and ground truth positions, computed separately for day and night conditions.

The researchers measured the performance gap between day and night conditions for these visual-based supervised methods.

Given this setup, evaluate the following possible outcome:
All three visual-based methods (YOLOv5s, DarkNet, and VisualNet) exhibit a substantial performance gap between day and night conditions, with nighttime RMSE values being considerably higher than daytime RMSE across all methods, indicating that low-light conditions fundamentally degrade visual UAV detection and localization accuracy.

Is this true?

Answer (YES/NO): YES